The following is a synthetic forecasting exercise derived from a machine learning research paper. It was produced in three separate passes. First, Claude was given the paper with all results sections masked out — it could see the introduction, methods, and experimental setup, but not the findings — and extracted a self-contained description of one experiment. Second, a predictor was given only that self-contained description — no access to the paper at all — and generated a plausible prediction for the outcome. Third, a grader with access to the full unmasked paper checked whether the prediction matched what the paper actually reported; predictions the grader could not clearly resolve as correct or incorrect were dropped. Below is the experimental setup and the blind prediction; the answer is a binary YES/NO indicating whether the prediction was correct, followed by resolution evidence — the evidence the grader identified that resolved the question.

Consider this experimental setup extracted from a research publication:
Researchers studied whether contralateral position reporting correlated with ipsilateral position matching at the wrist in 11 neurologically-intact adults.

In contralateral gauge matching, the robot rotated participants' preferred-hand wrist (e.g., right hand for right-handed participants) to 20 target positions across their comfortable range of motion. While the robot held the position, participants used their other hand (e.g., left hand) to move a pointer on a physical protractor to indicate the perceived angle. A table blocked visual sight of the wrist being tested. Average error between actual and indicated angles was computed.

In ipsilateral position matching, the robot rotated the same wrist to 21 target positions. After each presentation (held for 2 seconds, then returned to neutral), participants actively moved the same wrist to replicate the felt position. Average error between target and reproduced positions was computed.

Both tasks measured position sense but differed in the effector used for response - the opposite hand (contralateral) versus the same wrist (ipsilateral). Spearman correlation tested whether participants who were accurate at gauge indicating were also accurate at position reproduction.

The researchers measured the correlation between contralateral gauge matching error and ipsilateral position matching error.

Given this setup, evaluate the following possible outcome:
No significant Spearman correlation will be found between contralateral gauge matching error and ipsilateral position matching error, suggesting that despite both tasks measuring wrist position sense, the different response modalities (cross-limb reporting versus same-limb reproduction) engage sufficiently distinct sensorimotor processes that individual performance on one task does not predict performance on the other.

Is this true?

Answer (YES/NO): YES